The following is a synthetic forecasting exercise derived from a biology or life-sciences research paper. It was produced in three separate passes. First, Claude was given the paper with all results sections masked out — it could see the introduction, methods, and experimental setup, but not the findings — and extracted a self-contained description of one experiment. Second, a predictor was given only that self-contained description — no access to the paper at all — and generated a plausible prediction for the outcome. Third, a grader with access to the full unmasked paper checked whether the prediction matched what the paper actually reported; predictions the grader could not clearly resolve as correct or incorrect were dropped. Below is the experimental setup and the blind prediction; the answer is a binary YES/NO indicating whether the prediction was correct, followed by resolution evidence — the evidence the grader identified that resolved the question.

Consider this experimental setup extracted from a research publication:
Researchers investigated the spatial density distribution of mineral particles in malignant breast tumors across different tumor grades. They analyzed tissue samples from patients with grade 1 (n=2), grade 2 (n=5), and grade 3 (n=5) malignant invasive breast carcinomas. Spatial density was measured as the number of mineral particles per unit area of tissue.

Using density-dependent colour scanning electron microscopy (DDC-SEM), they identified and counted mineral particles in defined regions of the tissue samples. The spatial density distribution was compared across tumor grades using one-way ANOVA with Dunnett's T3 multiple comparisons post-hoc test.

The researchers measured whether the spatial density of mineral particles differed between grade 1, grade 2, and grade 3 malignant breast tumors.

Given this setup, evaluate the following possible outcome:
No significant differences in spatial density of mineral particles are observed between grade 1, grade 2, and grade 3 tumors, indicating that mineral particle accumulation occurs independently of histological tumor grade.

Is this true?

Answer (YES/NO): NO